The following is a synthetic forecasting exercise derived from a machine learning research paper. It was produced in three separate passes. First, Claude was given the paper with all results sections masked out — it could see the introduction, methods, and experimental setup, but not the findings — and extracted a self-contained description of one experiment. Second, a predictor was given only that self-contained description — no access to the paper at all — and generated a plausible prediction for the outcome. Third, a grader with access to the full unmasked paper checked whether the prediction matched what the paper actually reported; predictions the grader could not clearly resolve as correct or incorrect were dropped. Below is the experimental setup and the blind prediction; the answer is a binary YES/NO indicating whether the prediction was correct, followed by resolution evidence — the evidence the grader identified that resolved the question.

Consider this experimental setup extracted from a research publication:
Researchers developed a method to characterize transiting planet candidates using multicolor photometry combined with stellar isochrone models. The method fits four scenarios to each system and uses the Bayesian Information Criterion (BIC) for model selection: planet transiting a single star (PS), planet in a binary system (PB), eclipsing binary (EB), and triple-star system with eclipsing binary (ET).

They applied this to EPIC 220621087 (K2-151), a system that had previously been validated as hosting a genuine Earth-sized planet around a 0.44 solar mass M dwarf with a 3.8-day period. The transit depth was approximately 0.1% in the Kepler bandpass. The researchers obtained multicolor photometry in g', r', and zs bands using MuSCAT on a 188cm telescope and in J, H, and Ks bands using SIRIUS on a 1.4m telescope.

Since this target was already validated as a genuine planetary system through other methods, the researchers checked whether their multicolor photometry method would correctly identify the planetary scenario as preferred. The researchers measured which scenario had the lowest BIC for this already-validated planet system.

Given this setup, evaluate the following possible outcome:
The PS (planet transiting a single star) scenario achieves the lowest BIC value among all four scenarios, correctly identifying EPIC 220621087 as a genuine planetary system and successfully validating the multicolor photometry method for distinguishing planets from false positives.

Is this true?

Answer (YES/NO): NO